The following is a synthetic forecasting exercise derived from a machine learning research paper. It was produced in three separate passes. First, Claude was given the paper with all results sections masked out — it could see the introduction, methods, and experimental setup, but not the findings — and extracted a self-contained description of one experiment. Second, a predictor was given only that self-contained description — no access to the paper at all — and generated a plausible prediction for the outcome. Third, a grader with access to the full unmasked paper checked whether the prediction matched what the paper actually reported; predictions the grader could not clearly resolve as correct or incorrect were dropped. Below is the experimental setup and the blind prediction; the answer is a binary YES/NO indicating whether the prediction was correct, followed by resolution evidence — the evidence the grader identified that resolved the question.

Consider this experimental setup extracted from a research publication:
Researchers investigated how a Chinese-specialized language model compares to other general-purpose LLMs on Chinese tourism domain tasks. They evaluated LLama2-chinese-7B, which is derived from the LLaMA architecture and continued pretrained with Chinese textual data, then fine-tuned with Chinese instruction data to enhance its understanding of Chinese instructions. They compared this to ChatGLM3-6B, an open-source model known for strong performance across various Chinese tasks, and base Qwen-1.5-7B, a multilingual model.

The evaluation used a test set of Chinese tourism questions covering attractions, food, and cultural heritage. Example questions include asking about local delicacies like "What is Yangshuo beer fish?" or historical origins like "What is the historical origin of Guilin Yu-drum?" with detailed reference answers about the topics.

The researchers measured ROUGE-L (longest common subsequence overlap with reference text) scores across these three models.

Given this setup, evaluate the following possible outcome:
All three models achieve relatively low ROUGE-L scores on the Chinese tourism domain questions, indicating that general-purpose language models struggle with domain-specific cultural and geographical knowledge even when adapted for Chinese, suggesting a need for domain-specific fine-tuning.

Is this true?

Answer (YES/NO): NO